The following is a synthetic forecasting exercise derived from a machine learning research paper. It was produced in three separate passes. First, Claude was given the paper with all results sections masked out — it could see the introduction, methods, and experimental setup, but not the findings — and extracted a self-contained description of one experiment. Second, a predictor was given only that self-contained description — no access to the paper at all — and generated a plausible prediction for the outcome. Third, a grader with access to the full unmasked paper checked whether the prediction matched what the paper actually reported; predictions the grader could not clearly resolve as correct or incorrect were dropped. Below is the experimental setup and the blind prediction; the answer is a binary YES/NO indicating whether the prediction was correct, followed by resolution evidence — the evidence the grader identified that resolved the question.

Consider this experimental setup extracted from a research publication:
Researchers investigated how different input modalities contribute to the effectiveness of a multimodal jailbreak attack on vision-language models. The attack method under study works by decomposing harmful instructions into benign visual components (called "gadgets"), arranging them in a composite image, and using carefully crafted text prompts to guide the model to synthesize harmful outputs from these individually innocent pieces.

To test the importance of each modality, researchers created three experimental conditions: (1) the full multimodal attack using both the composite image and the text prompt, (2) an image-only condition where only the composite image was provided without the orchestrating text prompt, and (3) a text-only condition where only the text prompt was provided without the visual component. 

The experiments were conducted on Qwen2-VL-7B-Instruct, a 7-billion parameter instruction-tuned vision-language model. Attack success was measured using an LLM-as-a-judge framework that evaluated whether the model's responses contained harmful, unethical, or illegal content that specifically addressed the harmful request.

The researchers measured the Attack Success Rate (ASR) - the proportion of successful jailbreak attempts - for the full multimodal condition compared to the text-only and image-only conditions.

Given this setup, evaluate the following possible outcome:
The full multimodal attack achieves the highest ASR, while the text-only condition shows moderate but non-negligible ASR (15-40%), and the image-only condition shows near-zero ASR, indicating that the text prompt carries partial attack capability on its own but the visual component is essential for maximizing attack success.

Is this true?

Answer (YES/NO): NO